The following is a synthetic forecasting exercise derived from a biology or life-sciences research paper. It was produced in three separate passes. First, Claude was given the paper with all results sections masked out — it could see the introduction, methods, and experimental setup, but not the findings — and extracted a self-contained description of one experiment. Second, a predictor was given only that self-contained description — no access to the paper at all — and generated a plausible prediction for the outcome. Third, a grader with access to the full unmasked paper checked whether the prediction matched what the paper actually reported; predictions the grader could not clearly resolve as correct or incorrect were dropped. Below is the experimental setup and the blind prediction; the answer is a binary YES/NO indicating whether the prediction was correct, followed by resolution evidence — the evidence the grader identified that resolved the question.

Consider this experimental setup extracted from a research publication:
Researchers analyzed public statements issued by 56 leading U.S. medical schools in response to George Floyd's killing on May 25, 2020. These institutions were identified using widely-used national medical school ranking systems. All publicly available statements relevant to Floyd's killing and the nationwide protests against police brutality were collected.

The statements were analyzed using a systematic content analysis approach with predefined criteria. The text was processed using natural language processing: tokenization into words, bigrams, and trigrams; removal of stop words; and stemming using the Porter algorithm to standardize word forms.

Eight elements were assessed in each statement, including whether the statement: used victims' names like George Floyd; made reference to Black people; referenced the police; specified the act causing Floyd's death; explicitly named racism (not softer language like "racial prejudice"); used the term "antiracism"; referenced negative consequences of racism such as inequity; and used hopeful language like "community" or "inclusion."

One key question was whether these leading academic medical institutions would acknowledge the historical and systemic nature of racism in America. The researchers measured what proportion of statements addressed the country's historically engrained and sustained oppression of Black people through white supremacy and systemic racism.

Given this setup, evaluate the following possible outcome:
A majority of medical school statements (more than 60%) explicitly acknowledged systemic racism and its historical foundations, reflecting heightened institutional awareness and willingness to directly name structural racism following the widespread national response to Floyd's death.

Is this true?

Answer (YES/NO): NO